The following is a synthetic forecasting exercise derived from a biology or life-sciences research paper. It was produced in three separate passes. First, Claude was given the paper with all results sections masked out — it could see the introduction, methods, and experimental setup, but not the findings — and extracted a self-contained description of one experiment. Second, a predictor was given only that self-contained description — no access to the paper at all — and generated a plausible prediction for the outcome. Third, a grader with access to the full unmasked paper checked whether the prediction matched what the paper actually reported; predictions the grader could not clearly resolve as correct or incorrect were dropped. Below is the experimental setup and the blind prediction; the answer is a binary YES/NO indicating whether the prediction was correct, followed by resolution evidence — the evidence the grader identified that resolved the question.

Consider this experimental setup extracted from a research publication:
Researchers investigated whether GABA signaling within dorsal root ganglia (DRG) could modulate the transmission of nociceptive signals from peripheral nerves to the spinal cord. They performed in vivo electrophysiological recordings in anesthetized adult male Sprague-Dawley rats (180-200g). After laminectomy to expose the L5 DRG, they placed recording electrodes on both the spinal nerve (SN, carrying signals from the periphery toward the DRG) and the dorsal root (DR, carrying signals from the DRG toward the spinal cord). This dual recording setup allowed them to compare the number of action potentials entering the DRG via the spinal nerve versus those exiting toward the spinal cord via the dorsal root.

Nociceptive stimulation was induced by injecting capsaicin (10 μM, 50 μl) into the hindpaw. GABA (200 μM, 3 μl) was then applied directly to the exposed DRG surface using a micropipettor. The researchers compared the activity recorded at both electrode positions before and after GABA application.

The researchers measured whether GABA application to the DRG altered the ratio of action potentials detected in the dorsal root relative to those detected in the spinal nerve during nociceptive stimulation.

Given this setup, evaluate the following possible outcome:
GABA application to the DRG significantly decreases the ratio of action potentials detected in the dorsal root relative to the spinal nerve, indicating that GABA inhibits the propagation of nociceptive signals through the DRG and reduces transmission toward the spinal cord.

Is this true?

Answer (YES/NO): YES